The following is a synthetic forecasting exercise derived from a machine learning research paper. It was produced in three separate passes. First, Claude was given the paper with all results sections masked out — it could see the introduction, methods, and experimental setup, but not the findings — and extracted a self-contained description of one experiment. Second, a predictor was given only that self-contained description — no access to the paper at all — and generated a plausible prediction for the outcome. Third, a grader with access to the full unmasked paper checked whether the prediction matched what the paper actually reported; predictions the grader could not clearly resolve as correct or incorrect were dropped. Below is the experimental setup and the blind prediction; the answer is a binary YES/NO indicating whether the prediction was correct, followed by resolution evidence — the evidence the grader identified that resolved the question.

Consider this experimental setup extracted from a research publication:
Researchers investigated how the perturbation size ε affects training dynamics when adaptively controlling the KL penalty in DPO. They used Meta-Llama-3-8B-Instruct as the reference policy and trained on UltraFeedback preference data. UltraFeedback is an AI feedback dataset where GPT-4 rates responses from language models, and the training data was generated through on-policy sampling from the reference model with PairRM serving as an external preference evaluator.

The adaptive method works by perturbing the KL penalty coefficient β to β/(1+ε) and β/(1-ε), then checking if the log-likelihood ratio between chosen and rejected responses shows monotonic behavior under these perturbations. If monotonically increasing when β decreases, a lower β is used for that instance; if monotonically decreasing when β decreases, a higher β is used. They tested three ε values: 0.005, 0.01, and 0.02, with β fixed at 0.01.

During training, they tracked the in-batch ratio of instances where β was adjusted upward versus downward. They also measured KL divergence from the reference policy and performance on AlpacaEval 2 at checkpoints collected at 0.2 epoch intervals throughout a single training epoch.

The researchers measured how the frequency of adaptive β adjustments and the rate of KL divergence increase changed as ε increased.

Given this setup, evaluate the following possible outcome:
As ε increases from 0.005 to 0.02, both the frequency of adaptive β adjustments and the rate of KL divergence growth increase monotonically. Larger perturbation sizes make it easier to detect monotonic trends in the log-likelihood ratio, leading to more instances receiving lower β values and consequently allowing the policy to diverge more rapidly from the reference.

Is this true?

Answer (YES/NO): NO